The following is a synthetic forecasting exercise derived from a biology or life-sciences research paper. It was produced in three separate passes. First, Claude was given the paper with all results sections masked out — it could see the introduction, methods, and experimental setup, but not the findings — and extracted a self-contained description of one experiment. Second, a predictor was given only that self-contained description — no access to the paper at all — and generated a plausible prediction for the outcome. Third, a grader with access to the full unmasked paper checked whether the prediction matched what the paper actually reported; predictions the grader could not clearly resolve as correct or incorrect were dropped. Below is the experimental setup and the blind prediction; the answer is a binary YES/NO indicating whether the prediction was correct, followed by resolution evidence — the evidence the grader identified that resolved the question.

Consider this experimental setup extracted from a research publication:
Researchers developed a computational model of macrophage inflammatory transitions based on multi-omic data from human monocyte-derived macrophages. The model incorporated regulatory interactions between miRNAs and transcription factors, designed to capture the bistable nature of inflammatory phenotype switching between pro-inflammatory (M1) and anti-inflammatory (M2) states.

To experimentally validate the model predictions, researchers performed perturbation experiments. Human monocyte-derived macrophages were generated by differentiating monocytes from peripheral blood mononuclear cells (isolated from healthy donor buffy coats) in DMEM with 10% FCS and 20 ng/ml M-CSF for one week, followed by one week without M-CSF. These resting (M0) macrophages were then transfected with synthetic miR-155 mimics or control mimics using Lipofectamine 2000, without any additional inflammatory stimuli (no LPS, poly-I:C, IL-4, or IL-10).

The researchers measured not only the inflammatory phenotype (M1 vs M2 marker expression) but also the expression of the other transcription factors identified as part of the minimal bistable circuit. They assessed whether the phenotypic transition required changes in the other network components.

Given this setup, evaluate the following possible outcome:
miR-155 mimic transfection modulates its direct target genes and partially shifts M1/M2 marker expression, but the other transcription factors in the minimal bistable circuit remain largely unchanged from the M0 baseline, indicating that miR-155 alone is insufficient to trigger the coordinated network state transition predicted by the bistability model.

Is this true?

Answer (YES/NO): NO